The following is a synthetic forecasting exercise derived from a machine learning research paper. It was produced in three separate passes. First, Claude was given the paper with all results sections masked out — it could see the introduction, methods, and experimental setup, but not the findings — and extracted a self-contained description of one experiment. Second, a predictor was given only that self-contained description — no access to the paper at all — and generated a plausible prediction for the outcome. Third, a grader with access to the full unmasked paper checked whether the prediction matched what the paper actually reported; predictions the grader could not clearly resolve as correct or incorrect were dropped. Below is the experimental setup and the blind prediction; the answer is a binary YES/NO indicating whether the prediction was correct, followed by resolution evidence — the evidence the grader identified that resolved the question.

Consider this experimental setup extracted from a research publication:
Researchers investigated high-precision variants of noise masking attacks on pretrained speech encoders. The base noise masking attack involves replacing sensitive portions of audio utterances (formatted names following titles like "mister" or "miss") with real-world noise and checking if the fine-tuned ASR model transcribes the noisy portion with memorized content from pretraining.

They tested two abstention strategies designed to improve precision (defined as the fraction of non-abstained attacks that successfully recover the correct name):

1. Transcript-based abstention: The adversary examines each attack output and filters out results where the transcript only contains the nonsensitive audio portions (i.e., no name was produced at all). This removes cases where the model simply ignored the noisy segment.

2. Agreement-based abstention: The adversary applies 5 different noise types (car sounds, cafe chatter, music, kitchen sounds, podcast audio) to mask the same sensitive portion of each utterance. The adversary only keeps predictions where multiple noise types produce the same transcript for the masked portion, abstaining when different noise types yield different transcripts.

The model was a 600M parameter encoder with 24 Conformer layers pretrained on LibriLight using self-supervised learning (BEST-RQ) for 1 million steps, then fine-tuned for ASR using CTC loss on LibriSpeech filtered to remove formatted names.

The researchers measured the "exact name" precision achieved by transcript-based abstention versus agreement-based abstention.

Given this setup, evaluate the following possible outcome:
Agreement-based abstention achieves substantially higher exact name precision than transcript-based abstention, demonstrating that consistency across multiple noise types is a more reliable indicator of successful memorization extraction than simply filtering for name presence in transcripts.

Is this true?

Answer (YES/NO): NO